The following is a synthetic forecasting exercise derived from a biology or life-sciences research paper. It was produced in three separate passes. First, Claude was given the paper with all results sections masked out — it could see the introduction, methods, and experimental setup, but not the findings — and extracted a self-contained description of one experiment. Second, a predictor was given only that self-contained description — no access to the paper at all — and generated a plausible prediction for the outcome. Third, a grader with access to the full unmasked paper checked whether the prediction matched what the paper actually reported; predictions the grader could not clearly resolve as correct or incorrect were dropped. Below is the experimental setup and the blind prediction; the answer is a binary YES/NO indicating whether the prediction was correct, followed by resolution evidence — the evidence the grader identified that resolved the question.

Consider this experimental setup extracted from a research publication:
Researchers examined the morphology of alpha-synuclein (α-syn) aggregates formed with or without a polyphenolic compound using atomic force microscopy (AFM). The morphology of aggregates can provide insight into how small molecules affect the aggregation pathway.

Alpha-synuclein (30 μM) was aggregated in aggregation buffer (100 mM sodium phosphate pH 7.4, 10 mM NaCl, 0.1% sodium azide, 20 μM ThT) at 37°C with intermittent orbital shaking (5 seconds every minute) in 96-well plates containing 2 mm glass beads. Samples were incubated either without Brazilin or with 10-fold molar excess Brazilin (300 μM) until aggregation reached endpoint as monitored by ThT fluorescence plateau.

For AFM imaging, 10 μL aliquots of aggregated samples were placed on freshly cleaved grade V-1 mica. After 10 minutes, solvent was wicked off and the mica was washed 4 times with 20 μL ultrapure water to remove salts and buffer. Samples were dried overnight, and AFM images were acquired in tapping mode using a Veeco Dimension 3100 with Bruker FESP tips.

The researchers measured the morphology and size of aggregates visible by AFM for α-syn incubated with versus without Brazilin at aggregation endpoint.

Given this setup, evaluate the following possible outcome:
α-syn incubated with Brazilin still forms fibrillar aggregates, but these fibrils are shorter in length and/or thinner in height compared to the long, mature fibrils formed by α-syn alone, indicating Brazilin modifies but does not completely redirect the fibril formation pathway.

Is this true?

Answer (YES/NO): NO